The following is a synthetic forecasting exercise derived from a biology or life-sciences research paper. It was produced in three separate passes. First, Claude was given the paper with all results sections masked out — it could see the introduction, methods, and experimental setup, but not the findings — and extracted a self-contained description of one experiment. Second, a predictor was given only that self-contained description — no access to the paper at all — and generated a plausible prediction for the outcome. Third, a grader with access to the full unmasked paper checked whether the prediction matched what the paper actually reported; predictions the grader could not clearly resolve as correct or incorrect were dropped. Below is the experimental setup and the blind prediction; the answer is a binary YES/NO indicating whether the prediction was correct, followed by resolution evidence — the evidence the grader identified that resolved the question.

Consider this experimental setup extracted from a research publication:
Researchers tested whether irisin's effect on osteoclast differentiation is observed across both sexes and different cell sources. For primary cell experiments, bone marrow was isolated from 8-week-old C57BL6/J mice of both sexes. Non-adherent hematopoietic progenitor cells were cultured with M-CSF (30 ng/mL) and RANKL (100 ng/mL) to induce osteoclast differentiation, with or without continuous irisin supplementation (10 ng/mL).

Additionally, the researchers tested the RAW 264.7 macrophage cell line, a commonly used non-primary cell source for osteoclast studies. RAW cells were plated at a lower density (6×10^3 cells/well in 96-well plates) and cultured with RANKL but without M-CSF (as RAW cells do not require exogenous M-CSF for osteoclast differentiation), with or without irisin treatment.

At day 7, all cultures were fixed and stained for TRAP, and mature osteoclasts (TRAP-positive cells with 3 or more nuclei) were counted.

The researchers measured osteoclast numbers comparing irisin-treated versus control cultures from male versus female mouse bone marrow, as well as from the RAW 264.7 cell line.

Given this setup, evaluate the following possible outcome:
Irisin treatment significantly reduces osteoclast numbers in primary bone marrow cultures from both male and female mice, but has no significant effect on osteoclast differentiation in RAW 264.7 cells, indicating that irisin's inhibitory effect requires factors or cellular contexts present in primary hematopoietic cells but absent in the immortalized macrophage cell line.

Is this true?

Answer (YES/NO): NO